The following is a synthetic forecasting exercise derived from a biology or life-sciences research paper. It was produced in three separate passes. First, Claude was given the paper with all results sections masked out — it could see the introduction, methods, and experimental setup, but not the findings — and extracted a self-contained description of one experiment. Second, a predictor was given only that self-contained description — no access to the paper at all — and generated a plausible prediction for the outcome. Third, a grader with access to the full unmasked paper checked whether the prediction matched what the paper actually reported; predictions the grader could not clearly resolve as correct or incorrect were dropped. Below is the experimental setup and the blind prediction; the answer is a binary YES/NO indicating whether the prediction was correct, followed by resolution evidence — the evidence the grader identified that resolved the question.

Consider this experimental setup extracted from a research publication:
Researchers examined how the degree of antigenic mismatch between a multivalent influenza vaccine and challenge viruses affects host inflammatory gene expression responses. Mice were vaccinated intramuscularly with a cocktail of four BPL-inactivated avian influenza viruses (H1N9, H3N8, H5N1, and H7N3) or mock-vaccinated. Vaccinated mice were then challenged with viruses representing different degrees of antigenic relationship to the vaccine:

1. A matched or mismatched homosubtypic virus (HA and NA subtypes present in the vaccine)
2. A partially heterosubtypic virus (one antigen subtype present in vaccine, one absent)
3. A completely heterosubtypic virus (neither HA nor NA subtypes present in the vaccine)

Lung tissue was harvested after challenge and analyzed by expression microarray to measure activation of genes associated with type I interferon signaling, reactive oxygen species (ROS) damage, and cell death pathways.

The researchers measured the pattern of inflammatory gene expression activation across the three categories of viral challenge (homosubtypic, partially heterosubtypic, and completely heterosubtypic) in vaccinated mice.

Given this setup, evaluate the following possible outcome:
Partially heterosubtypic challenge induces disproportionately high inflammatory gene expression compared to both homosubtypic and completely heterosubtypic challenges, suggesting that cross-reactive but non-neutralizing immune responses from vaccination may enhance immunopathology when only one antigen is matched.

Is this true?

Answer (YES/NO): NO